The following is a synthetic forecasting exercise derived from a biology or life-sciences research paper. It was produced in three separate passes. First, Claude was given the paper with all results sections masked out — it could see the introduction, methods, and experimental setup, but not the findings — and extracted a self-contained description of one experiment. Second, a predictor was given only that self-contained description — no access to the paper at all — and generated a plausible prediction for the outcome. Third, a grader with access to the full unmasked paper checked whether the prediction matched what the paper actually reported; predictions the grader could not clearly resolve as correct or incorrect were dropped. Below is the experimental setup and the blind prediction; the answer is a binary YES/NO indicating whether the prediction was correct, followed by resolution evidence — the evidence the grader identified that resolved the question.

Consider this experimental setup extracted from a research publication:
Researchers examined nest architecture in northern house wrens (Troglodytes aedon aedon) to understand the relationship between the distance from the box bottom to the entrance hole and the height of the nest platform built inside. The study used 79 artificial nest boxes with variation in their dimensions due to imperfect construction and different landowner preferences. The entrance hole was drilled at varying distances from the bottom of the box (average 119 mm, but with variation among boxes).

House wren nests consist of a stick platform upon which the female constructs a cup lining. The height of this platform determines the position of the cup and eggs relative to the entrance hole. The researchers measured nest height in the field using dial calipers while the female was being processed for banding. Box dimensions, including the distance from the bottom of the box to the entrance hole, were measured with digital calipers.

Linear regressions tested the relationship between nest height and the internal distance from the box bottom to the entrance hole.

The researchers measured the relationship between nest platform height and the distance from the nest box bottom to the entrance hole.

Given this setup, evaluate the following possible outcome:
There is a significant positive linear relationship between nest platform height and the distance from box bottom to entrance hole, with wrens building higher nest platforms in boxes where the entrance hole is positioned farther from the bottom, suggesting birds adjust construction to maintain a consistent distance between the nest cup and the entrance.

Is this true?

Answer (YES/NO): NO